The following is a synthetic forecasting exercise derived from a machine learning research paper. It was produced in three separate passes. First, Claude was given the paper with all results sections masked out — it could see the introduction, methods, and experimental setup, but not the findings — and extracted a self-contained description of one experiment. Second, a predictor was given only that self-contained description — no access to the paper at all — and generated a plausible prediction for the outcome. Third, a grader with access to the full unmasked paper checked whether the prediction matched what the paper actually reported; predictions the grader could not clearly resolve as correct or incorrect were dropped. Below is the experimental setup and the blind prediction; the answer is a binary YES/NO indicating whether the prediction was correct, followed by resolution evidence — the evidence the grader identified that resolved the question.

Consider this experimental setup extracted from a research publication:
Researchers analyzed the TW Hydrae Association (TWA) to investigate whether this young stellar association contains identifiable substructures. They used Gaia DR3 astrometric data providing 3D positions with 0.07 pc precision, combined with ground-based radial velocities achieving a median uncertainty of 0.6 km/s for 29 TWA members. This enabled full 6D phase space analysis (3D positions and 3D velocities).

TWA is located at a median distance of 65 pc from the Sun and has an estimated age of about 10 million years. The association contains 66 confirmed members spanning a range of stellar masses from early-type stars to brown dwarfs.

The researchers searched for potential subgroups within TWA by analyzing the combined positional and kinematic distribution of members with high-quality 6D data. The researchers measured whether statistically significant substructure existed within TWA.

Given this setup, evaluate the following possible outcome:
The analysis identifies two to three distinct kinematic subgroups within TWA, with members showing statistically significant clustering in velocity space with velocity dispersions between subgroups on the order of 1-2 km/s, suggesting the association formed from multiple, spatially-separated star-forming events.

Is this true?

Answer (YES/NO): NO